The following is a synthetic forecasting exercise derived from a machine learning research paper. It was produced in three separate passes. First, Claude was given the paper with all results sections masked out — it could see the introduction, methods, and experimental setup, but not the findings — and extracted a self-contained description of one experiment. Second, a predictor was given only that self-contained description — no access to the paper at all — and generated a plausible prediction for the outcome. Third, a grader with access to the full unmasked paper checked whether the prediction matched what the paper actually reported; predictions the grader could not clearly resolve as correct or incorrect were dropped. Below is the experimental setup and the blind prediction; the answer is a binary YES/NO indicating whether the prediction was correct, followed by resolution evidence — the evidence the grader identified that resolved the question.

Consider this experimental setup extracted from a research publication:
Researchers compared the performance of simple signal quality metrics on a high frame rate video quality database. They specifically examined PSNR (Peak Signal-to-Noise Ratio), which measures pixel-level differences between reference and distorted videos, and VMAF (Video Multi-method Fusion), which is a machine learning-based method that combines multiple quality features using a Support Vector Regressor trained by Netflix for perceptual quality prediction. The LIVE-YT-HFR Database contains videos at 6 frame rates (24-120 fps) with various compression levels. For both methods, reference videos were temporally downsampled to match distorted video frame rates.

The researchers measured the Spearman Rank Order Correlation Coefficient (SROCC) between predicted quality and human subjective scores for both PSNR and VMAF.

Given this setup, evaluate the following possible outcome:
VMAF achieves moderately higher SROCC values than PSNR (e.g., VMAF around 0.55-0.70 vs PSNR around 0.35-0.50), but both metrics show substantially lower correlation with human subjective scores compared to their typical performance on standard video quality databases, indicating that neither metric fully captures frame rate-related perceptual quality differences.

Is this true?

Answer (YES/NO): NO